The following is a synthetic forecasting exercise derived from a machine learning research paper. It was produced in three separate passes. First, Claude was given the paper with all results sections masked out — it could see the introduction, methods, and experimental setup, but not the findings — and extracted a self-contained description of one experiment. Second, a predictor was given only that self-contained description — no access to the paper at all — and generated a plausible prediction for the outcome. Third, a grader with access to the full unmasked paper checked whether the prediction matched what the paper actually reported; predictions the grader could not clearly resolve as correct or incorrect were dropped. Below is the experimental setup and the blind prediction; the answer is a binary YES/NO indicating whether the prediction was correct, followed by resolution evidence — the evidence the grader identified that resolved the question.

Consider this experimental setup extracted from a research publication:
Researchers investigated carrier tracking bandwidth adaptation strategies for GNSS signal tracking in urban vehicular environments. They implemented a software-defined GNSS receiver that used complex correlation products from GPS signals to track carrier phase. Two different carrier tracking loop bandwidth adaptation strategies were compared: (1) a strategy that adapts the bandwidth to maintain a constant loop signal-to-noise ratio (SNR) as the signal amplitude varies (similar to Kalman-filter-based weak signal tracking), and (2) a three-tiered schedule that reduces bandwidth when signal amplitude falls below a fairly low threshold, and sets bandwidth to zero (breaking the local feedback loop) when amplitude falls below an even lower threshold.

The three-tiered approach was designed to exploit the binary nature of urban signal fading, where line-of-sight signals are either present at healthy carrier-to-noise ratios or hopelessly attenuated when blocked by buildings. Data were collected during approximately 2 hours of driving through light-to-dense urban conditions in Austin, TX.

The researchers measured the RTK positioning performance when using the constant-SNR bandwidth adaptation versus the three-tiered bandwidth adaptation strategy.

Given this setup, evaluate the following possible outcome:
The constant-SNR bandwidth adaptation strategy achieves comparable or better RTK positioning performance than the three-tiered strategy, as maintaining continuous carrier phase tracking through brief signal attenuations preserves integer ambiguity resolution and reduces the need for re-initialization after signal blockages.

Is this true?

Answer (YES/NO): NO